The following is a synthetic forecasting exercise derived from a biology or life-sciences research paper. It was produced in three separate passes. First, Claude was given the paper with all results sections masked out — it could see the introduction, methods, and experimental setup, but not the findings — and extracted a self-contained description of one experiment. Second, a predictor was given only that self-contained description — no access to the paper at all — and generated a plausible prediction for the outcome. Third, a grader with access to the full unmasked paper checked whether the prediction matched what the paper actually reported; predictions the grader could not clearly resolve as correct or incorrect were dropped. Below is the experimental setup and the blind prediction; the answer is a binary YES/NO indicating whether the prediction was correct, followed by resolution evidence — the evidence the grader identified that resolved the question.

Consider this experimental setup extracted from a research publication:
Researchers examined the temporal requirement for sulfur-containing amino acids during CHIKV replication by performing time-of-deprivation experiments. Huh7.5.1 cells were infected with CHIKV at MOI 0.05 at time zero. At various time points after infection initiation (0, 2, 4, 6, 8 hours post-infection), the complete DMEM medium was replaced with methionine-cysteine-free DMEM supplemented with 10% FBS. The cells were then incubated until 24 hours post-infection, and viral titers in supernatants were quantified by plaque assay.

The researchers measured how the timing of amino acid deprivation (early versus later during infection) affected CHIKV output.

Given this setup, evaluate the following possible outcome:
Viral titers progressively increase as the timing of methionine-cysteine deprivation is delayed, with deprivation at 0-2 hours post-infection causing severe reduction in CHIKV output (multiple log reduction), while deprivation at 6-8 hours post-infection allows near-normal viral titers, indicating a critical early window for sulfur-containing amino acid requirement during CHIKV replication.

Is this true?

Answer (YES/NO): NO